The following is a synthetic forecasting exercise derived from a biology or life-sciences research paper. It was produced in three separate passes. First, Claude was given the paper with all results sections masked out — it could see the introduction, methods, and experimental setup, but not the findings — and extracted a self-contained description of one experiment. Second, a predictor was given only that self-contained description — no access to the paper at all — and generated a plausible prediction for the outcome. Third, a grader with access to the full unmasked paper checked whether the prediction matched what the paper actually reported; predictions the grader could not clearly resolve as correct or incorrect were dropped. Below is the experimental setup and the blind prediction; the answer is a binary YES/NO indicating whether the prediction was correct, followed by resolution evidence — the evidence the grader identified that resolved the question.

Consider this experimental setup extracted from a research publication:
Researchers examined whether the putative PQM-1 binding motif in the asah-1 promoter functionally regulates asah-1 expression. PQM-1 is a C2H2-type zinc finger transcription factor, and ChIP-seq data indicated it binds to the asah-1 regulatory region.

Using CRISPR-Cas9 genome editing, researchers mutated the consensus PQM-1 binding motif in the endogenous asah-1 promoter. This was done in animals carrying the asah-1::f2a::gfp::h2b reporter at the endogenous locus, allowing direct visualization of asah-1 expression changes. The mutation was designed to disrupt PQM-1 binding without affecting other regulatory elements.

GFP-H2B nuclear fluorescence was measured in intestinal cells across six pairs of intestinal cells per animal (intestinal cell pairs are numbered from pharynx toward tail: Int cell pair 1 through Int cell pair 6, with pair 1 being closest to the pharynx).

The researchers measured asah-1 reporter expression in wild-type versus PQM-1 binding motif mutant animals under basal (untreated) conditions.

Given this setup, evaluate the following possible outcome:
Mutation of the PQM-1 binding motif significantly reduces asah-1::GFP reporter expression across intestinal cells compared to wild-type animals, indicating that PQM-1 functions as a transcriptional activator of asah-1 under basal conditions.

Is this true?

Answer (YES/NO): NO